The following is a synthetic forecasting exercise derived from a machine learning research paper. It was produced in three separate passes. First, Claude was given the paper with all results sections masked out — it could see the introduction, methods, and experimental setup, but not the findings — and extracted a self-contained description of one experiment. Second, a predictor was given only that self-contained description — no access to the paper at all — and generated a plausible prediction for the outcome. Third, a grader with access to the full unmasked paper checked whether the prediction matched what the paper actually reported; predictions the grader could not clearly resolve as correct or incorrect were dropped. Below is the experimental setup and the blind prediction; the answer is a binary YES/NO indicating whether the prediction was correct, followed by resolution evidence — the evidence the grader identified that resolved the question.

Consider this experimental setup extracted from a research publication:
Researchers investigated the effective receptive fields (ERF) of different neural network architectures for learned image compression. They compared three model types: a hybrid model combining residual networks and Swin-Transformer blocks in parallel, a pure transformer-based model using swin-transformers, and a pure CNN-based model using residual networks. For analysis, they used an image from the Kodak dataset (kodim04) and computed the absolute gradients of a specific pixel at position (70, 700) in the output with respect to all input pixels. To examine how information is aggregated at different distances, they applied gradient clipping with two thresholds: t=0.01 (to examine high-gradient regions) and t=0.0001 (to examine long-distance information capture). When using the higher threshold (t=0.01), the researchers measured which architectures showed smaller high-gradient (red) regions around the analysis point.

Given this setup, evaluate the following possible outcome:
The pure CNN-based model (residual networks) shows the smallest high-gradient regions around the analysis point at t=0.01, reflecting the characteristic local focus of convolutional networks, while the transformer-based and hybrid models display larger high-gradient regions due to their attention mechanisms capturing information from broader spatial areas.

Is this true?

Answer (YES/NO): NO